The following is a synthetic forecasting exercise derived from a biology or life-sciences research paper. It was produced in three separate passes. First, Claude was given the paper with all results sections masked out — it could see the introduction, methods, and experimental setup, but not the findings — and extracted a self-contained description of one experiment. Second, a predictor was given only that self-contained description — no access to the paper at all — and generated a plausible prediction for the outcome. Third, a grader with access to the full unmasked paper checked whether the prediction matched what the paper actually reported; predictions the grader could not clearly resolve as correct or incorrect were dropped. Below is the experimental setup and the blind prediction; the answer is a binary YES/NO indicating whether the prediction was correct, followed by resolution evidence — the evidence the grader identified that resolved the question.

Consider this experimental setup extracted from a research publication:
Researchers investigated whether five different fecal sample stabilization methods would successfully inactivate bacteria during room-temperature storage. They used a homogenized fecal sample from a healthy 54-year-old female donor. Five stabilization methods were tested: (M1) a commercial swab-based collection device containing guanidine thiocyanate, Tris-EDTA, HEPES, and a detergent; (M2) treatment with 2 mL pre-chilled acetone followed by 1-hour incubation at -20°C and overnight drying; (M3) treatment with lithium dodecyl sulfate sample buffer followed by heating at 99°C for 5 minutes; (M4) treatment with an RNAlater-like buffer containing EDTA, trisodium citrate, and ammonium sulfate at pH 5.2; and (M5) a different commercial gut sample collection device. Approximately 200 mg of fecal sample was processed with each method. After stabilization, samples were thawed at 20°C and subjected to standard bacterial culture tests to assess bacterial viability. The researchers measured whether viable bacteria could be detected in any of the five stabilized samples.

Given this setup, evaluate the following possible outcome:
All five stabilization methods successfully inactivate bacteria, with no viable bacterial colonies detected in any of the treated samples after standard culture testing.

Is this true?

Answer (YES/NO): YES